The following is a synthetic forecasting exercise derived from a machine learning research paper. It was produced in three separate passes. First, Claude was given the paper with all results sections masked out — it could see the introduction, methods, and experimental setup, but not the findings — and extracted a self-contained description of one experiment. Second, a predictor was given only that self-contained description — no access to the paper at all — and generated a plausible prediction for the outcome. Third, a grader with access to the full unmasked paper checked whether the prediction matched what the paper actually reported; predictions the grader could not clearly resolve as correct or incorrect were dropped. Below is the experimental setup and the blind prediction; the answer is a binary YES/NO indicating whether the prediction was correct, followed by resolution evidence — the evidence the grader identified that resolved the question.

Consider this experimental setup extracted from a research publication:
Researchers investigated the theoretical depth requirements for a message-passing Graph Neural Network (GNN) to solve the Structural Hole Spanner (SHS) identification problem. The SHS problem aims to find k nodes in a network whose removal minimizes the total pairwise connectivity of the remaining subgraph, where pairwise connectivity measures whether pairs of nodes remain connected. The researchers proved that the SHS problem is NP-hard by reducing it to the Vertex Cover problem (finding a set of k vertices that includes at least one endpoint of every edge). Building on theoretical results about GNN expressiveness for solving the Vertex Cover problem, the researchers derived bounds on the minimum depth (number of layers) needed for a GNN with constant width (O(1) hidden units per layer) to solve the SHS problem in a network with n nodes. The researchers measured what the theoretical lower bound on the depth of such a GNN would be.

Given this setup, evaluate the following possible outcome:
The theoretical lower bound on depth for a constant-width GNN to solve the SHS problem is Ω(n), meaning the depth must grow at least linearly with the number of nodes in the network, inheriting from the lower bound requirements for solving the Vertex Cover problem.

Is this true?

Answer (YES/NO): NO